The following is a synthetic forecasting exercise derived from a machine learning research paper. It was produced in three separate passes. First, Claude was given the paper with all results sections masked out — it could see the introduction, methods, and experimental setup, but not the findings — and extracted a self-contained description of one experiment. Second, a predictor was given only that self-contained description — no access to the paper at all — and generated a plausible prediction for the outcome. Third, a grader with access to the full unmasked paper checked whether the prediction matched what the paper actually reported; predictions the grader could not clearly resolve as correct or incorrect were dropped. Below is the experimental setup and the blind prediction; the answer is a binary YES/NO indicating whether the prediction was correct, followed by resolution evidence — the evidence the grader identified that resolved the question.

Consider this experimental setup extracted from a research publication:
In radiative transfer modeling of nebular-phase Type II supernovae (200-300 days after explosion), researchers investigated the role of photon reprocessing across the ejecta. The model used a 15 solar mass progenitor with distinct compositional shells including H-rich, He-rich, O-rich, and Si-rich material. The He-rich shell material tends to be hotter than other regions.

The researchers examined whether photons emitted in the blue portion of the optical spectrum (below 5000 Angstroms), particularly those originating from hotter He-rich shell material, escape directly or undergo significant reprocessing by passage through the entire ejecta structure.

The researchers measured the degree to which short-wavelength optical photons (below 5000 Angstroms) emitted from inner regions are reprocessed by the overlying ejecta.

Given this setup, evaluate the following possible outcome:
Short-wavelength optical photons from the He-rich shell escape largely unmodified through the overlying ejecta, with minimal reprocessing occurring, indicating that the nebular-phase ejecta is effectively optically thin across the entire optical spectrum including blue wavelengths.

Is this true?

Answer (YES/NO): NO